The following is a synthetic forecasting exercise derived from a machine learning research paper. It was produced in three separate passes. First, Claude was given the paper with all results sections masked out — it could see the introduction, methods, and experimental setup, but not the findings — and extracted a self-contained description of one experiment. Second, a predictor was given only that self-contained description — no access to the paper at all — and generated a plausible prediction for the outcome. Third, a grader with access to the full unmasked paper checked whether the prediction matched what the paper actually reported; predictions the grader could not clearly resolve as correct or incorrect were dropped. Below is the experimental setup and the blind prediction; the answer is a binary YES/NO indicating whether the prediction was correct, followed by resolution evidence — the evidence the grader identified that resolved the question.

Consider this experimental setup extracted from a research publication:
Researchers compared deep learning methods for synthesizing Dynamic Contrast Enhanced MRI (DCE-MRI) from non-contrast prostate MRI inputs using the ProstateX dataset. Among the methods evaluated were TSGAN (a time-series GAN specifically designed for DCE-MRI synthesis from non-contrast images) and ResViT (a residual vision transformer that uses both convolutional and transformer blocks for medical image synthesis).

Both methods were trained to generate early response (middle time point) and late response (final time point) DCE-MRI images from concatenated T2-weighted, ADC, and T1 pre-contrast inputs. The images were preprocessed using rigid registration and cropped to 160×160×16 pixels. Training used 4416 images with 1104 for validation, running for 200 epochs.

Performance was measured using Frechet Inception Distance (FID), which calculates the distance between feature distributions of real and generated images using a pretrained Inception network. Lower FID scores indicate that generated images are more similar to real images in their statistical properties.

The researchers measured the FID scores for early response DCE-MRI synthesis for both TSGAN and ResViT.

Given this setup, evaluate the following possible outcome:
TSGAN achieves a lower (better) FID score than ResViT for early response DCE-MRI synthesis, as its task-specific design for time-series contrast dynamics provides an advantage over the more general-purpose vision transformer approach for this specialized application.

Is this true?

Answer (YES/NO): YES